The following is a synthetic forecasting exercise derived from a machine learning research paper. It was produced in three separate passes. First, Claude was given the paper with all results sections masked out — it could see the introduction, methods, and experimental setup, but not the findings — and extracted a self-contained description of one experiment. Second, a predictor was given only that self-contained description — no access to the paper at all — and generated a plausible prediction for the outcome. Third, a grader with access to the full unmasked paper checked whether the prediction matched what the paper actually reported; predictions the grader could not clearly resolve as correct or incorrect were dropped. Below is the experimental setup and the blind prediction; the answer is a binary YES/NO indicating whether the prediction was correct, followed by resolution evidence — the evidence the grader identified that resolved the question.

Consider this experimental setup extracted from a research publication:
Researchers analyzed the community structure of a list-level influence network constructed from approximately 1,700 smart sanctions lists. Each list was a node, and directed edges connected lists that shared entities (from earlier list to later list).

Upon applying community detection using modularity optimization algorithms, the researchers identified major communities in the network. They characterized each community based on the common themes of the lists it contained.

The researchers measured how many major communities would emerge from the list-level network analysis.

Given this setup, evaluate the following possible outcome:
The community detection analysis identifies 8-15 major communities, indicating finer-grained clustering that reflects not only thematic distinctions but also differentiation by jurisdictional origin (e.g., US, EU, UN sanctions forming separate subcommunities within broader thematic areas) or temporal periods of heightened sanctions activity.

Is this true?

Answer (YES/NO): NO